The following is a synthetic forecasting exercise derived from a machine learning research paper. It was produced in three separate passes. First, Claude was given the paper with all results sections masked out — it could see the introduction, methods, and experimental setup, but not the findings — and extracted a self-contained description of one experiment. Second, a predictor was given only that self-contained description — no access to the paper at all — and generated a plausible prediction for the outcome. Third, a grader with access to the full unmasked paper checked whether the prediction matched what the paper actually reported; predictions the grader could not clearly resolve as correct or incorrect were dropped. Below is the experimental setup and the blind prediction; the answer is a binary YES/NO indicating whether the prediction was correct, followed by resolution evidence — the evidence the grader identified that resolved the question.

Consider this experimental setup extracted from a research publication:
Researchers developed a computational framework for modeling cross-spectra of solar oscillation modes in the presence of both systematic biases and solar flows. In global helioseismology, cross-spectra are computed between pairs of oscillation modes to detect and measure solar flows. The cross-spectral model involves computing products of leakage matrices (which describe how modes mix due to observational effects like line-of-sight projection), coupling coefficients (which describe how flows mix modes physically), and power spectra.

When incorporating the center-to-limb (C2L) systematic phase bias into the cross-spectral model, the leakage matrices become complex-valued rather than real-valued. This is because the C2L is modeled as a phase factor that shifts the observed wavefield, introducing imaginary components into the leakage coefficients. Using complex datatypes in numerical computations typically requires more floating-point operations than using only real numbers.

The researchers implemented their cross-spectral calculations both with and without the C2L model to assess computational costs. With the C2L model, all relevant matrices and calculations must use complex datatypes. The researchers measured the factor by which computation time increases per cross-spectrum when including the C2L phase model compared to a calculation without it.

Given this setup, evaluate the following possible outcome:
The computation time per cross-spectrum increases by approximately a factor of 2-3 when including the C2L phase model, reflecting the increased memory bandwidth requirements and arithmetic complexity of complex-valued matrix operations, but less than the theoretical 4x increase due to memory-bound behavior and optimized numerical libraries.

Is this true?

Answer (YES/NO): NO